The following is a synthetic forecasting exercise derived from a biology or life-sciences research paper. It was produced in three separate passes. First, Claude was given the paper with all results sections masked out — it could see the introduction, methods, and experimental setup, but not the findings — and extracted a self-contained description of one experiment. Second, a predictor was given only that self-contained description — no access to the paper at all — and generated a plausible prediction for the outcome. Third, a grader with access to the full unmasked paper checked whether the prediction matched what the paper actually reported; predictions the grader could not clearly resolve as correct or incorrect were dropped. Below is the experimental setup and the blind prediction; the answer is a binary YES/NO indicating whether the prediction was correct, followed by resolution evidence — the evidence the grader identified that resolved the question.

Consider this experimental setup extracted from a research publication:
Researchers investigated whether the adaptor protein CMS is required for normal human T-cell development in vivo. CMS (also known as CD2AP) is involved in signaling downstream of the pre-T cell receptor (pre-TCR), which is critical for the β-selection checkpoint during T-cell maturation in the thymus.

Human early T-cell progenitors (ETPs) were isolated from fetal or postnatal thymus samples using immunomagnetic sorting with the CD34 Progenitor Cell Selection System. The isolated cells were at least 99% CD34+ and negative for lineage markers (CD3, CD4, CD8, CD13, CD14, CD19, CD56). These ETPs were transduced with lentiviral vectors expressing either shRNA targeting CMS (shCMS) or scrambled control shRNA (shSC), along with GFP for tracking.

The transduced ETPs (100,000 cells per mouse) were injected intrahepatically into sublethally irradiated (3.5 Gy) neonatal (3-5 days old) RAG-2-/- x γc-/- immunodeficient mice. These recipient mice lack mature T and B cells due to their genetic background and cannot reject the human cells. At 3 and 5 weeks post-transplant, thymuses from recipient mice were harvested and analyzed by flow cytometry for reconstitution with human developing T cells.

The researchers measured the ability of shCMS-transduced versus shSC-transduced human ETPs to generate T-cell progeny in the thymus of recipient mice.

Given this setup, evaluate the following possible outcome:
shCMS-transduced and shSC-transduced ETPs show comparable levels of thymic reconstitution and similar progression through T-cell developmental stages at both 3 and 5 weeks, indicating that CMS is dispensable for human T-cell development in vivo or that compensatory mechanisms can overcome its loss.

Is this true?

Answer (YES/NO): NO